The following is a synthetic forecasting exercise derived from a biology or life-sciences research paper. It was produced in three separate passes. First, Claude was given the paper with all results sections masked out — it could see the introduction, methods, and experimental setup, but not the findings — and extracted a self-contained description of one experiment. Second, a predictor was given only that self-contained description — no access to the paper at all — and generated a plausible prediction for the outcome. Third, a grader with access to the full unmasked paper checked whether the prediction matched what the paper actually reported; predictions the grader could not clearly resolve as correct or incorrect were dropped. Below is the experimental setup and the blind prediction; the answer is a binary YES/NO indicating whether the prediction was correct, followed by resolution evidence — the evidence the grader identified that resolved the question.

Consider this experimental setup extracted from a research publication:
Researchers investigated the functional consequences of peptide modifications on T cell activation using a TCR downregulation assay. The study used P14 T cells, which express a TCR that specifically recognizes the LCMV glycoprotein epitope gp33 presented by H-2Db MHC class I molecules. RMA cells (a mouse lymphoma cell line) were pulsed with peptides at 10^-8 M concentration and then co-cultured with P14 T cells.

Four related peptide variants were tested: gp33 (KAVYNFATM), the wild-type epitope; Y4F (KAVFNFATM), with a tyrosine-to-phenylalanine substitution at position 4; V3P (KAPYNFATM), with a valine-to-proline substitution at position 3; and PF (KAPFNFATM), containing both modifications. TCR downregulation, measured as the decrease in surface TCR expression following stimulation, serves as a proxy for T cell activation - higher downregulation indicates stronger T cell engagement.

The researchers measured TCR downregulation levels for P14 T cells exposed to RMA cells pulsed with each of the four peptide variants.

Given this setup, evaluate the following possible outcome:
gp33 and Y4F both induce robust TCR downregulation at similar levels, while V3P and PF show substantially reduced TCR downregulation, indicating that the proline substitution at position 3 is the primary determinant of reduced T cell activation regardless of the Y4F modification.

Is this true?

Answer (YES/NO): NO